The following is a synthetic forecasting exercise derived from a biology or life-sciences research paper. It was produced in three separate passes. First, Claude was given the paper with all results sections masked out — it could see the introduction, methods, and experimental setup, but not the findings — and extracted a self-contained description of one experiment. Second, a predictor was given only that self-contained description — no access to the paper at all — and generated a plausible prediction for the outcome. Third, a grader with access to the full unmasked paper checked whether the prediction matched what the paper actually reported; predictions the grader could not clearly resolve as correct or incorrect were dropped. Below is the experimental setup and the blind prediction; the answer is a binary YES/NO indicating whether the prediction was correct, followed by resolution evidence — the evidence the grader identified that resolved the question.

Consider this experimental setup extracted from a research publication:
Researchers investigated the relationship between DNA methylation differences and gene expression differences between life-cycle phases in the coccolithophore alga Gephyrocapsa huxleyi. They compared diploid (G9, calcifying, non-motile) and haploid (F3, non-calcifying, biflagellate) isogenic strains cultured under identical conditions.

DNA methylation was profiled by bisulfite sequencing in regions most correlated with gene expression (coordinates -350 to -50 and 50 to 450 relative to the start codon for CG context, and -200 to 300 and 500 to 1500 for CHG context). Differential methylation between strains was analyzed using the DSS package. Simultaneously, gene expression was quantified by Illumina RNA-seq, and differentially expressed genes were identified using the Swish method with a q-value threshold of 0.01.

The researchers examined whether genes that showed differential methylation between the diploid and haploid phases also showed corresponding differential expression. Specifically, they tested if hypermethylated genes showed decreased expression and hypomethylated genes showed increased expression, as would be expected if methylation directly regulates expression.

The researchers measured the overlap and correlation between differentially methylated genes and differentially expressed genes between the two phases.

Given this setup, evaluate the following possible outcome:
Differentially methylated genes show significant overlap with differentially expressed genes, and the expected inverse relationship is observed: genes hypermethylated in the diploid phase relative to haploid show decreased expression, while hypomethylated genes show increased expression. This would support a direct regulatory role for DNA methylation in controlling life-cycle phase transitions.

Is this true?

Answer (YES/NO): NO